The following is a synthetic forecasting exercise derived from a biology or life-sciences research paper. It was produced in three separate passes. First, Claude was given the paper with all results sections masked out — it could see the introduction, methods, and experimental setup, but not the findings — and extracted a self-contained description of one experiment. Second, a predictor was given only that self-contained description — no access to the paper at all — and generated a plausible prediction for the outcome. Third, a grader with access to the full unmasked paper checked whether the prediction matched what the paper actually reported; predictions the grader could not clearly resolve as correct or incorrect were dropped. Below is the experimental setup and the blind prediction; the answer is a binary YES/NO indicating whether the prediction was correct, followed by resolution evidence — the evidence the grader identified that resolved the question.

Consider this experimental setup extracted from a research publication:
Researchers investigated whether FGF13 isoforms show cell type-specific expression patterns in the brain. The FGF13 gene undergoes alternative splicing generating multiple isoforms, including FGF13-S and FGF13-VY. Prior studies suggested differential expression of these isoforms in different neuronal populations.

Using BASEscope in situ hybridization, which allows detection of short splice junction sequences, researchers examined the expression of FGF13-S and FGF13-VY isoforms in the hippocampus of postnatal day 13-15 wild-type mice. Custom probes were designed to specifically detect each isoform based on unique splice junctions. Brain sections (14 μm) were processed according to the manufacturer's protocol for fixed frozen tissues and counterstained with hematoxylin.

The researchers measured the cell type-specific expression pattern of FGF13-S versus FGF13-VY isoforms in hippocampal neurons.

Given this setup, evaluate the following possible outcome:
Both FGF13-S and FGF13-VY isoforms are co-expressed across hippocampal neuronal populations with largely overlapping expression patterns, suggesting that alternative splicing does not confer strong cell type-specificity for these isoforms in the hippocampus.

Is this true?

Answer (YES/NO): NO